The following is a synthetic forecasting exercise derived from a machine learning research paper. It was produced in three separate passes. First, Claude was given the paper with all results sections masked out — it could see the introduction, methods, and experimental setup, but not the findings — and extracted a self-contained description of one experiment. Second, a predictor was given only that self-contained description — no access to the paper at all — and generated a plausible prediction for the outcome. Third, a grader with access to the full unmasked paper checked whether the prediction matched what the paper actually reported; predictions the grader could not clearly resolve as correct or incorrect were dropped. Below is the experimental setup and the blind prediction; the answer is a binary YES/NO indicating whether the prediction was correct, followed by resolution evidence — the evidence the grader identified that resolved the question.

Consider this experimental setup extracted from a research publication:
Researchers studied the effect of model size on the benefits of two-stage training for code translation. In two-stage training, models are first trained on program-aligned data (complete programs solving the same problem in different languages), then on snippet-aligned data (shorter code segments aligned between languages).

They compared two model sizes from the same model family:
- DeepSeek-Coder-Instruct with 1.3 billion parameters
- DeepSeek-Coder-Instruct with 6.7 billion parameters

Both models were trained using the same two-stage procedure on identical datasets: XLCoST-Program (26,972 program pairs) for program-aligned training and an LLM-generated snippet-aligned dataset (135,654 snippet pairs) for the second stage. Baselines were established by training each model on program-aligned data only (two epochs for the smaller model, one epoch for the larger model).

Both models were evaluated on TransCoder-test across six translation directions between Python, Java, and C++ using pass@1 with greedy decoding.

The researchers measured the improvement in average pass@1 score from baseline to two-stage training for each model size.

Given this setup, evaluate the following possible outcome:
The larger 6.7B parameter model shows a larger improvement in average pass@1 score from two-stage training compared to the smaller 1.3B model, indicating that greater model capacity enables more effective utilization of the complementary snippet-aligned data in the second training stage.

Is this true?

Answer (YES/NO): YES